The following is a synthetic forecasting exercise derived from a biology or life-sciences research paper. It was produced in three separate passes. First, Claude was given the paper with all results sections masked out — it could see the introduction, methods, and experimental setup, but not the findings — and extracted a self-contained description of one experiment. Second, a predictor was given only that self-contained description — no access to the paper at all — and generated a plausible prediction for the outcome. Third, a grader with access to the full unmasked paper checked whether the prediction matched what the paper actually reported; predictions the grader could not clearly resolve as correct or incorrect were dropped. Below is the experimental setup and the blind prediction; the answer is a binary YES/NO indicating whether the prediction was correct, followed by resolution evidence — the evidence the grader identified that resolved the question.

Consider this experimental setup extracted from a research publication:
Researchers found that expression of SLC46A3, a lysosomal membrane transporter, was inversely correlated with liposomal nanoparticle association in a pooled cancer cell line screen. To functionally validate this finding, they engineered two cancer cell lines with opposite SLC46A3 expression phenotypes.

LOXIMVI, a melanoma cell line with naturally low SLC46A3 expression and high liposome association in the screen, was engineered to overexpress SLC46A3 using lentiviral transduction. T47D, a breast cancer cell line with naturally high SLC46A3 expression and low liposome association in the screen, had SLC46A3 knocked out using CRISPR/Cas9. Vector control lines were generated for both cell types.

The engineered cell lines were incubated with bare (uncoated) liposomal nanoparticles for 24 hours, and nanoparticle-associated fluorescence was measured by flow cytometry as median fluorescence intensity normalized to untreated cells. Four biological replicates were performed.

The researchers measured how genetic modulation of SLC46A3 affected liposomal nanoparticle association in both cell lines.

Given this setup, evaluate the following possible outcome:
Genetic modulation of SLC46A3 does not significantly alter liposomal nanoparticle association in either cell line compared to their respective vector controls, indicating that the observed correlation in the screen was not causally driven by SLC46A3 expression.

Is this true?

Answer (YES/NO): NO